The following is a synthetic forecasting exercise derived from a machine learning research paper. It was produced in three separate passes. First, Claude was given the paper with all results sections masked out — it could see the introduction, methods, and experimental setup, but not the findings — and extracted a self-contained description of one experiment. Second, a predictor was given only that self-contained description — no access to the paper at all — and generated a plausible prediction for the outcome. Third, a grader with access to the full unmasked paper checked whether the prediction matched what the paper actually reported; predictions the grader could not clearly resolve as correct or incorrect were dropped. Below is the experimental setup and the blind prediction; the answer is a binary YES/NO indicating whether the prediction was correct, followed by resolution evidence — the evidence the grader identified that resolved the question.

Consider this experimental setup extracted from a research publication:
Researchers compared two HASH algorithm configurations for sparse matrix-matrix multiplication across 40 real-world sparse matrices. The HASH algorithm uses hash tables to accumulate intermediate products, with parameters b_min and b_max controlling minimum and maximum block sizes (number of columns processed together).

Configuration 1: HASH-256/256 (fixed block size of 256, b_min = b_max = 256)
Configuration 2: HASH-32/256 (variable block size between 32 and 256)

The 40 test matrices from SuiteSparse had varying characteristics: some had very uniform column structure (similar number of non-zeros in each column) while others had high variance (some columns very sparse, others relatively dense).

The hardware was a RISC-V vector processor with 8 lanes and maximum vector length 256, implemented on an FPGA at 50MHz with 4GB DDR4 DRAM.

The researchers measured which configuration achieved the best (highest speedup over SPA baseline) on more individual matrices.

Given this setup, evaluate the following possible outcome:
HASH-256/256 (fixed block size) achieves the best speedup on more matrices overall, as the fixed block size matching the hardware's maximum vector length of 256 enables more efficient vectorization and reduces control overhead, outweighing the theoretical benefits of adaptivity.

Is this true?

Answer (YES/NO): YES